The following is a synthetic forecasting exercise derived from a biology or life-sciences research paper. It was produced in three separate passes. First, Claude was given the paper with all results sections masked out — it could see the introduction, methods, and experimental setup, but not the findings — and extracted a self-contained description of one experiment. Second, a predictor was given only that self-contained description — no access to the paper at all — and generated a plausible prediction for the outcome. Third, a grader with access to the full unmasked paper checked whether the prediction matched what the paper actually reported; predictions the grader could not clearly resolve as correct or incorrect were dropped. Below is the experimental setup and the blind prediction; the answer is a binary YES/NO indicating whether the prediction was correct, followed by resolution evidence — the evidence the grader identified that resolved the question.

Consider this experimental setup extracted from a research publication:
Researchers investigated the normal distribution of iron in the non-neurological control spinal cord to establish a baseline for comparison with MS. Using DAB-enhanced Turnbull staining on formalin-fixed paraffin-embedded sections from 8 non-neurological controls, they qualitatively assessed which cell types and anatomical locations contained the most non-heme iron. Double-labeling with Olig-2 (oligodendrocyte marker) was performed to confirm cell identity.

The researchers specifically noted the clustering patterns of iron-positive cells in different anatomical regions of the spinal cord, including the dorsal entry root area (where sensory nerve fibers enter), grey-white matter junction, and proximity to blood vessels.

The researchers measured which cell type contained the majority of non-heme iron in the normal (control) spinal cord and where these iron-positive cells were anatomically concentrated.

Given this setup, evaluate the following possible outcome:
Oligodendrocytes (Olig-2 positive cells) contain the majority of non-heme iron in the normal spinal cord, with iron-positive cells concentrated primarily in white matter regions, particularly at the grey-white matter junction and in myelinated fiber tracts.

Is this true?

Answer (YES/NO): YES